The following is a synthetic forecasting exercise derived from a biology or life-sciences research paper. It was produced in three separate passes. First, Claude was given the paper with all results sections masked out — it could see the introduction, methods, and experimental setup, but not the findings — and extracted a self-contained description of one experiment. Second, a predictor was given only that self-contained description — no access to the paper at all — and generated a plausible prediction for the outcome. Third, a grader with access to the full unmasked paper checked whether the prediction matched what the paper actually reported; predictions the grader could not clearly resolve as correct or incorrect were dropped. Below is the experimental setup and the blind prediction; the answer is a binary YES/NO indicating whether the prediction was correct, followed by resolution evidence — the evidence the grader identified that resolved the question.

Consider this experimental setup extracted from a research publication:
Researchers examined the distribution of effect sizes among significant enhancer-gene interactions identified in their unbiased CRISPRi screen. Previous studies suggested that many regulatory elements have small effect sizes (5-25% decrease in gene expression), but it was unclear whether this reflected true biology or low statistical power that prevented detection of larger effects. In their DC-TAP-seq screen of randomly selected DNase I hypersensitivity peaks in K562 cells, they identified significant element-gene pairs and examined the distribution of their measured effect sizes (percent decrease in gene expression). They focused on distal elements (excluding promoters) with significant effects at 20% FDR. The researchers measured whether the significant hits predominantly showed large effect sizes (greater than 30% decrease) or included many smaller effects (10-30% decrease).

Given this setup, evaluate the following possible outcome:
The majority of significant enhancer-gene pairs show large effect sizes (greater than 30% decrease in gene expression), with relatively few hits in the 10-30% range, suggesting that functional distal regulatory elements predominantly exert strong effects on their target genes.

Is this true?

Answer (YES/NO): NO